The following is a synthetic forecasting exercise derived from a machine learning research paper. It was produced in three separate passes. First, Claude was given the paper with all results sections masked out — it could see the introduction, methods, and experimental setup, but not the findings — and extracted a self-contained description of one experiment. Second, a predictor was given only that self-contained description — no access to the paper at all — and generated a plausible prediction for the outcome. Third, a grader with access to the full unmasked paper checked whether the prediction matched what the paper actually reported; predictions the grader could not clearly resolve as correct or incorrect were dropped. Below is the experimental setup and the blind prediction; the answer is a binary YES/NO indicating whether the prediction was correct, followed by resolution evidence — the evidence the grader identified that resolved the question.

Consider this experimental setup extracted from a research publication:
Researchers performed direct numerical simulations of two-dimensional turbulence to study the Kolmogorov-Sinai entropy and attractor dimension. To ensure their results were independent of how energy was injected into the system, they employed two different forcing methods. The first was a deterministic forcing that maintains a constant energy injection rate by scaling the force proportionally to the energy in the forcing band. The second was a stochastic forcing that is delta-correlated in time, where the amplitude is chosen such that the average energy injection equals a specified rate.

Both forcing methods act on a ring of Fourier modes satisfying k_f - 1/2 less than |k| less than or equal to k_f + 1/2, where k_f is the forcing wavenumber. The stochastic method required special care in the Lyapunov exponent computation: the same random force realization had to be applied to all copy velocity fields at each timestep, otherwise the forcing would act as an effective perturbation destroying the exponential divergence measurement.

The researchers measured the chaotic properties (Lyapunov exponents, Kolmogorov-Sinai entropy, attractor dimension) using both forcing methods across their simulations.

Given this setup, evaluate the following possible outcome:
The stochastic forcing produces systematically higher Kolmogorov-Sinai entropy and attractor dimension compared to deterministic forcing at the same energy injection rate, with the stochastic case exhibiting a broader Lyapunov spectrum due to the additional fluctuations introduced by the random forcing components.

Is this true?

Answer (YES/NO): NO